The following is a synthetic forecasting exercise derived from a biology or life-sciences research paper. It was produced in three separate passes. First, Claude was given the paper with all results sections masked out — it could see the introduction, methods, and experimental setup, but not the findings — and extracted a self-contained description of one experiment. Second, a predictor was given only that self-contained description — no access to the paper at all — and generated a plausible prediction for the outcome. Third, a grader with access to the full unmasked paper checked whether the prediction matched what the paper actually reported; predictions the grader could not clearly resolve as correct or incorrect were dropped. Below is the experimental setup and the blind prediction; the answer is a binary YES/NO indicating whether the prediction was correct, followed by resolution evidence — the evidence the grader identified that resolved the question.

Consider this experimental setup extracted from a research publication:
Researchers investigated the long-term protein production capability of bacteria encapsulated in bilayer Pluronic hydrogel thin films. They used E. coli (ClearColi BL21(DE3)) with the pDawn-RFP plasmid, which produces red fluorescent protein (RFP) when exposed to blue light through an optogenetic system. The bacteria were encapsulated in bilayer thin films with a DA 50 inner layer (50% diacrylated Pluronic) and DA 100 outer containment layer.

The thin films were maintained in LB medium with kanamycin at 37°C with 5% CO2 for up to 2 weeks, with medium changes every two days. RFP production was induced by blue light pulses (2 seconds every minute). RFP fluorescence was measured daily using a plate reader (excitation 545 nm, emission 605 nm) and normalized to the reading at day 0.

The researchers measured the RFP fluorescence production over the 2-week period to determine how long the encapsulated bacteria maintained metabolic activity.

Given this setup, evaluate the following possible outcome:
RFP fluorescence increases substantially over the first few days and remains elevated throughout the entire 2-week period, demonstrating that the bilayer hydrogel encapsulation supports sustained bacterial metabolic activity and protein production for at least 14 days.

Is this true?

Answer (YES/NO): YES